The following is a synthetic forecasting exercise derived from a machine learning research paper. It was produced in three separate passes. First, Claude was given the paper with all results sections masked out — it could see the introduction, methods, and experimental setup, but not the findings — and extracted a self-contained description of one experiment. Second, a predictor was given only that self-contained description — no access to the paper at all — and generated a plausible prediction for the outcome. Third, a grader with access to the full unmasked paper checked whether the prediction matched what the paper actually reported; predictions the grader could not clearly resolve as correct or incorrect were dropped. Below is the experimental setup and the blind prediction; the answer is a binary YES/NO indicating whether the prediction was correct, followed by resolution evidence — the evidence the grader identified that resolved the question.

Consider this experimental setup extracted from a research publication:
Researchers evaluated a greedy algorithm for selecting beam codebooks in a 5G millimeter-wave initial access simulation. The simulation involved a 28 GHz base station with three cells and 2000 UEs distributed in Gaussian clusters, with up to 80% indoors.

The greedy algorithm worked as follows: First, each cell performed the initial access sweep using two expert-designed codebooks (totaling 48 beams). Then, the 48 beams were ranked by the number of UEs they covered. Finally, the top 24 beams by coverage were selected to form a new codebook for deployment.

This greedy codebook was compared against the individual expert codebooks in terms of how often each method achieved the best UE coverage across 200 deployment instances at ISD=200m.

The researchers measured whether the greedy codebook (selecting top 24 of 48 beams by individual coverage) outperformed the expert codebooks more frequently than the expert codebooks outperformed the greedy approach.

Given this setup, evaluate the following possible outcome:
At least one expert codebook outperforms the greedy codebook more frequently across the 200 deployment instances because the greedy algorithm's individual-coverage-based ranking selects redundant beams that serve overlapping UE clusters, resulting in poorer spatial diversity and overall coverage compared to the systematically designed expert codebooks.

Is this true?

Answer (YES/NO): YES